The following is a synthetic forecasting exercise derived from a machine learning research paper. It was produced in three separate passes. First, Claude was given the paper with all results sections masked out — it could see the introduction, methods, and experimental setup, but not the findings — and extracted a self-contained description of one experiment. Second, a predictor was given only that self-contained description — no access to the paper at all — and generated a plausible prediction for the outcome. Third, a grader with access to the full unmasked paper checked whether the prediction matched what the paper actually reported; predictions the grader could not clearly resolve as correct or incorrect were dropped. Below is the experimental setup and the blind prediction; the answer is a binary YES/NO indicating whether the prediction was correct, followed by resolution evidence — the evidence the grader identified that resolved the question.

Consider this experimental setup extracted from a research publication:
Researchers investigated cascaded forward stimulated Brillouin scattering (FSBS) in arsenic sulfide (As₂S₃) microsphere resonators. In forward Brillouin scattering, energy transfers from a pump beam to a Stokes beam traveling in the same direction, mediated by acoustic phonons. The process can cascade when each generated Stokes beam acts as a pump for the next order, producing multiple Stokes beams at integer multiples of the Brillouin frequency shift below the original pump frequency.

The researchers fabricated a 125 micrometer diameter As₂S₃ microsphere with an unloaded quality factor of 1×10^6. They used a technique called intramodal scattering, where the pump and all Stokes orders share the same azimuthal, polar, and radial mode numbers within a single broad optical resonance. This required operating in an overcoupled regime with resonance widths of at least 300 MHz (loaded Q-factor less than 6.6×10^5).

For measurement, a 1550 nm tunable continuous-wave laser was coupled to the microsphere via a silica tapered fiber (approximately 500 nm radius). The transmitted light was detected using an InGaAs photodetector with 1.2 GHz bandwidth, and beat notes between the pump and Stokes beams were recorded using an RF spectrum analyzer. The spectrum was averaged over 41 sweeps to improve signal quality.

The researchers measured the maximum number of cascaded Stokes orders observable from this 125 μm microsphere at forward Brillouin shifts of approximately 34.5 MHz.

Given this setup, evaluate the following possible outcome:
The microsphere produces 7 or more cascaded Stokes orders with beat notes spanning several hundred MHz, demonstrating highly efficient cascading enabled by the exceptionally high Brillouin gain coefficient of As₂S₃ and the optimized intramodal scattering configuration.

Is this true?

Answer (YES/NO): YES